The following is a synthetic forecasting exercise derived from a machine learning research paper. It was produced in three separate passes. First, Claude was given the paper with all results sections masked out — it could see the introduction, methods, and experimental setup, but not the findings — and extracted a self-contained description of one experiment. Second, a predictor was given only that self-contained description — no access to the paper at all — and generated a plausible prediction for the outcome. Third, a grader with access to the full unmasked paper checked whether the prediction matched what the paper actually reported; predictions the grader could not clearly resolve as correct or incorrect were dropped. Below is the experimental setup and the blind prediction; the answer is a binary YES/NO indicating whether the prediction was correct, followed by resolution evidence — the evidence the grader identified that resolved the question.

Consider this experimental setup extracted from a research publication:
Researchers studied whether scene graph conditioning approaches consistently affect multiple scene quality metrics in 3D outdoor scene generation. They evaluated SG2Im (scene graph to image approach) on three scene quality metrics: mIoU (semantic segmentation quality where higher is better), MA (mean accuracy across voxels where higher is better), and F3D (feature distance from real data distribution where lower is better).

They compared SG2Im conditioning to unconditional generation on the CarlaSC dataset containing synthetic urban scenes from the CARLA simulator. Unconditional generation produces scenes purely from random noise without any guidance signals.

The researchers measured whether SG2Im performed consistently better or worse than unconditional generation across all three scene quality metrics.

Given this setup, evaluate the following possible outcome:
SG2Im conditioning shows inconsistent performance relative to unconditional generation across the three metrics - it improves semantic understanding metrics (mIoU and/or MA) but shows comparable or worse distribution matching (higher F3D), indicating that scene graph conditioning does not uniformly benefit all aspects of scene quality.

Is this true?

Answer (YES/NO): NO